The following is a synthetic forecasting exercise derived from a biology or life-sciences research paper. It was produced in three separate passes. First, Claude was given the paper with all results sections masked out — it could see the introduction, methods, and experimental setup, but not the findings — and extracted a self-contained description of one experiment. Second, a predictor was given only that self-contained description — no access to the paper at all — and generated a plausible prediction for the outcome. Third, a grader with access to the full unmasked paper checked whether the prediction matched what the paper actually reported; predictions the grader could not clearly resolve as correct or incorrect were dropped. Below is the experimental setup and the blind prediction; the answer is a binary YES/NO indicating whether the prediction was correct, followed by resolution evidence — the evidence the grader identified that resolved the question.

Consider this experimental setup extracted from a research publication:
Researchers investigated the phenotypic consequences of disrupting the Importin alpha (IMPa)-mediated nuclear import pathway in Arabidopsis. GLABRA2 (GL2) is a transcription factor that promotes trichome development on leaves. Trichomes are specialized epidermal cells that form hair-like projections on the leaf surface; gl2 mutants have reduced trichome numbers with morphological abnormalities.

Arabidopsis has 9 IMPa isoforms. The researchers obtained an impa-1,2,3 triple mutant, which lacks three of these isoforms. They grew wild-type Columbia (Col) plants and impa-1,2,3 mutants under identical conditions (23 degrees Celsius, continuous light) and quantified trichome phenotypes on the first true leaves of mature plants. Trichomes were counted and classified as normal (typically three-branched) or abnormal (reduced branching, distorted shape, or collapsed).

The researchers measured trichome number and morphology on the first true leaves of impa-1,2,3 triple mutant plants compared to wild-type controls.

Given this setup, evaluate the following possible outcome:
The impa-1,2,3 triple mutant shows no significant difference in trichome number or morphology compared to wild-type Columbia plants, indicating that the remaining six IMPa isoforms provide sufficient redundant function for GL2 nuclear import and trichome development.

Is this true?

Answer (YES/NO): NO